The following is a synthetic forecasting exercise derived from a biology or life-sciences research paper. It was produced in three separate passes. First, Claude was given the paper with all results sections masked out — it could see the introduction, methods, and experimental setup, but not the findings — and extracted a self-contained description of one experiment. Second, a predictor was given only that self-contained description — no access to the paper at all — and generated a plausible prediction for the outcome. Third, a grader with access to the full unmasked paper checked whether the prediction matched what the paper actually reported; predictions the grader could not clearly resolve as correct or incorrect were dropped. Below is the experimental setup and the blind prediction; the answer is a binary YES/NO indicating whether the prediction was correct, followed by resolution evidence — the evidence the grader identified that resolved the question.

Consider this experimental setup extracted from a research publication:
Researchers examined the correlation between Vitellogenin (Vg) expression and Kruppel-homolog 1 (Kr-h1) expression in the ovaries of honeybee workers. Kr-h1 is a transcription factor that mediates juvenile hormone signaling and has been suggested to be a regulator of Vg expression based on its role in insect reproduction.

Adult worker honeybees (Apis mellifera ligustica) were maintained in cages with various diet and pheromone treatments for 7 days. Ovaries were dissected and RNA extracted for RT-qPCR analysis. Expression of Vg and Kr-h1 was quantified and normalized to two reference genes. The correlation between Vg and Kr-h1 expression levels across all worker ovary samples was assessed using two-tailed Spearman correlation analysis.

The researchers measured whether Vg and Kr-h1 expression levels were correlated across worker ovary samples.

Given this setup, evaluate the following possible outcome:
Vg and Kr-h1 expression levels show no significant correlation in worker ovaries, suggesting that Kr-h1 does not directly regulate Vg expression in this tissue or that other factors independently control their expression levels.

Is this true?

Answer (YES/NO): NO